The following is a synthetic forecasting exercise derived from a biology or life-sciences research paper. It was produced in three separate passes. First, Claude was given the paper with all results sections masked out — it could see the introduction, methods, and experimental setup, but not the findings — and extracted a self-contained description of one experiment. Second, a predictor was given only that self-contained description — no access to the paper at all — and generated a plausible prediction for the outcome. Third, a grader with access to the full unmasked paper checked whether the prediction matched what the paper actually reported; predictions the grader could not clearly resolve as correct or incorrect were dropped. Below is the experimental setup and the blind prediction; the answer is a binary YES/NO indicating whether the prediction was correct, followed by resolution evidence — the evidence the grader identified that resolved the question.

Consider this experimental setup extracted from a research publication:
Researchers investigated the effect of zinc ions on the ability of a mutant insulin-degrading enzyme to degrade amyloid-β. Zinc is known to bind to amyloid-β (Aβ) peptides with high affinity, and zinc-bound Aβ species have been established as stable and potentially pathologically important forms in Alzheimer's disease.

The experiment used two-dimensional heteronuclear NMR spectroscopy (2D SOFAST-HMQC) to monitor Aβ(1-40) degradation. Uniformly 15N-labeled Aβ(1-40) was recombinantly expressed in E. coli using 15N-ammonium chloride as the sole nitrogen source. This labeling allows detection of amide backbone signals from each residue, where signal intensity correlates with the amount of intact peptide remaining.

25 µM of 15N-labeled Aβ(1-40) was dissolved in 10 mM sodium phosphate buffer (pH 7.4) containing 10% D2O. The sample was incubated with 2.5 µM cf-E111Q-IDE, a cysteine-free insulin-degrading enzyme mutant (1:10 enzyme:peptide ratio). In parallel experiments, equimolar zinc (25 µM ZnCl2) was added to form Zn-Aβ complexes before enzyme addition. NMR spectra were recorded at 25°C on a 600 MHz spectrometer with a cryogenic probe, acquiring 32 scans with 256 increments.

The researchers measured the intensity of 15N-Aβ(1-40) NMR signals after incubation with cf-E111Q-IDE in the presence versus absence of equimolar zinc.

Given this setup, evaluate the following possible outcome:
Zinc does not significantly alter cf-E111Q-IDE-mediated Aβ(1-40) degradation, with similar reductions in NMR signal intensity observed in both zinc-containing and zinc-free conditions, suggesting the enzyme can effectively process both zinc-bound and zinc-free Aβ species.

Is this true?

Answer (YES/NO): NO